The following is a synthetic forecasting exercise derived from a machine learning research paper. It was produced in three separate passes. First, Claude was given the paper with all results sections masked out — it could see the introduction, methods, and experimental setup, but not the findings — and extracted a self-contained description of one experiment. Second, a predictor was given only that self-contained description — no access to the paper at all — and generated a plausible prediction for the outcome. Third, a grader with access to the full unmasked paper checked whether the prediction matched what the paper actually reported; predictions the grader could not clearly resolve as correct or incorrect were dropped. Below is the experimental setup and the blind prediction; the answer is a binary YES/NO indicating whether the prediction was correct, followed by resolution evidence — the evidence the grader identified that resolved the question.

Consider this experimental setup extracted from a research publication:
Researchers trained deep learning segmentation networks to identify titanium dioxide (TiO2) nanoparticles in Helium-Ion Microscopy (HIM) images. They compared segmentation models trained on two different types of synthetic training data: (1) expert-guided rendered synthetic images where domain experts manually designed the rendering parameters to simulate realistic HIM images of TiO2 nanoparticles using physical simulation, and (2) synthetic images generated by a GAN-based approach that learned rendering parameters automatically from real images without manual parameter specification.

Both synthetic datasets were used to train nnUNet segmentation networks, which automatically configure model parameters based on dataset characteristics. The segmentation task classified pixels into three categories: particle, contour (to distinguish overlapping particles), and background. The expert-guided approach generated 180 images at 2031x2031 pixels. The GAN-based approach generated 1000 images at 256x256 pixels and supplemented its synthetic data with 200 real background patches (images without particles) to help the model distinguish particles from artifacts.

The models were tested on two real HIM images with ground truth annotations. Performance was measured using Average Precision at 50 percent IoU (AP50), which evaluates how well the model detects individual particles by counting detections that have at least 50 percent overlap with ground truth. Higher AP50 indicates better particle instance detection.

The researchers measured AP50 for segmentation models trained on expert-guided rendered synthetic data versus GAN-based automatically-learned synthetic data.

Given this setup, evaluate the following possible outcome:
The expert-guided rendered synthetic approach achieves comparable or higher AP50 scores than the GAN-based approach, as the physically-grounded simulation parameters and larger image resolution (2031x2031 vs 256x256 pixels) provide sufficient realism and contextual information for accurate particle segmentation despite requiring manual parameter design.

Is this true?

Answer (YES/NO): YES